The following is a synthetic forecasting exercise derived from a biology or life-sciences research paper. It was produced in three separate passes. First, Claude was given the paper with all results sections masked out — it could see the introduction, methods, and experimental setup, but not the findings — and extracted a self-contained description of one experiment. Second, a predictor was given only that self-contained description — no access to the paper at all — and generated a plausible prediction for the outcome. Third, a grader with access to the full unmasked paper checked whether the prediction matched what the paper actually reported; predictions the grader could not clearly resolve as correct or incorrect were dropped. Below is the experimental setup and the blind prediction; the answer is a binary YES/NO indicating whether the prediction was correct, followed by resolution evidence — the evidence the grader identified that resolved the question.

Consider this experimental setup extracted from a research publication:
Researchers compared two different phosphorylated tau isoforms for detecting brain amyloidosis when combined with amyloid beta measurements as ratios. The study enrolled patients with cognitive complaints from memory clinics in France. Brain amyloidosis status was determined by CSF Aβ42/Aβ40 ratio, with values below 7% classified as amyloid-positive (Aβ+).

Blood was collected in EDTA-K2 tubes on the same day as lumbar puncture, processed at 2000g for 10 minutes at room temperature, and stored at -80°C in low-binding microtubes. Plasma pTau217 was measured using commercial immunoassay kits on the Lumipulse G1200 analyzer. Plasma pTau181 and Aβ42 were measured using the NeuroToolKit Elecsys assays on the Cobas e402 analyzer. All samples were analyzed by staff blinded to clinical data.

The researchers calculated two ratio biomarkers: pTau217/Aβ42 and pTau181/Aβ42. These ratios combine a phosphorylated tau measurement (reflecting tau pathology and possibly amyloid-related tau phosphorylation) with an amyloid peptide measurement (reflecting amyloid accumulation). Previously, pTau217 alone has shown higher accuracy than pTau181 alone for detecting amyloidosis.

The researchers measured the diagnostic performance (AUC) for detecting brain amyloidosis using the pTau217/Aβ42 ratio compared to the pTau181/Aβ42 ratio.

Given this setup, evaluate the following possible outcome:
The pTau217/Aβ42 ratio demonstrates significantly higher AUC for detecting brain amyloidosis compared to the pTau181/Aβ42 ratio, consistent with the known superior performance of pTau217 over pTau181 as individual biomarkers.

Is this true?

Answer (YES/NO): NO